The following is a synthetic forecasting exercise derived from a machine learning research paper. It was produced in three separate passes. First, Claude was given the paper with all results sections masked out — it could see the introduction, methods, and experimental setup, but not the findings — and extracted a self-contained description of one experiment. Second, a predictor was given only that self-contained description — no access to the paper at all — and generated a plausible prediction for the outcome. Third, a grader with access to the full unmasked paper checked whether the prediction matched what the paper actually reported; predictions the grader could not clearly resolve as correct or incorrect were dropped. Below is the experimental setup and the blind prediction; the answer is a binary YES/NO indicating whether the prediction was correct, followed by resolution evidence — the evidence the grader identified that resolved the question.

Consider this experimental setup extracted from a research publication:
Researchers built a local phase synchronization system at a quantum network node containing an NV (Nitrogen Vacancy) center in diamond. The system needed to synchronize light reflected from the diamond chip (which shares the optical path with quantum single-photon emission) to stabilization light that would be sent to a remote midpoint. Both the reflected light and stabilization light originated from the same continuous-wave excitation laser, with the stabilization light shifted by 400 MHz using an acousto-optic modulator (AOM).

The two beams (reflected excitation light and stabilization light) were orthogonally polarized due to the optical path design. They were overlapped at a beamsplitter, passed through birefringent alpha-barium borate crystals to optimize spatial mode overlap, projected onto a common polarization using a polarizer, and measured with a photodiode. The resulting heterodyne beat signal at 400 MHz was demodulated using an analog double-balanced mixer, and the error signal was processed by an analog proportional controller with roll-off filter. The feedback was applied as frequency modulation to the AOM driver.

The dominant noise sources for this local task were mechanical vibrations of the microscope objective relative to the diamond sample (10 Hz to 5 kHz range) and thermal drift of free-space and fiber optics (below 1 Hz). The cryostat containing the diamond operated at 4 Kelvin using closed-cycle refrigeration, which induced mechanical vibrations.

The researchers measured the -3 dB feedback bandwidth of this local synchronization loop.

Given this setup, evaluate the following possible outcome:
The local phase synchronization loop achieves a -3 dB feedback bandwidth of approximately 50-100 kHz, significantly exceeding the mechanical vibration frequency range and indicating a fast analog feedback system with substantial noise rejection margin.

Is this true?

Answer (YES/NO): NO